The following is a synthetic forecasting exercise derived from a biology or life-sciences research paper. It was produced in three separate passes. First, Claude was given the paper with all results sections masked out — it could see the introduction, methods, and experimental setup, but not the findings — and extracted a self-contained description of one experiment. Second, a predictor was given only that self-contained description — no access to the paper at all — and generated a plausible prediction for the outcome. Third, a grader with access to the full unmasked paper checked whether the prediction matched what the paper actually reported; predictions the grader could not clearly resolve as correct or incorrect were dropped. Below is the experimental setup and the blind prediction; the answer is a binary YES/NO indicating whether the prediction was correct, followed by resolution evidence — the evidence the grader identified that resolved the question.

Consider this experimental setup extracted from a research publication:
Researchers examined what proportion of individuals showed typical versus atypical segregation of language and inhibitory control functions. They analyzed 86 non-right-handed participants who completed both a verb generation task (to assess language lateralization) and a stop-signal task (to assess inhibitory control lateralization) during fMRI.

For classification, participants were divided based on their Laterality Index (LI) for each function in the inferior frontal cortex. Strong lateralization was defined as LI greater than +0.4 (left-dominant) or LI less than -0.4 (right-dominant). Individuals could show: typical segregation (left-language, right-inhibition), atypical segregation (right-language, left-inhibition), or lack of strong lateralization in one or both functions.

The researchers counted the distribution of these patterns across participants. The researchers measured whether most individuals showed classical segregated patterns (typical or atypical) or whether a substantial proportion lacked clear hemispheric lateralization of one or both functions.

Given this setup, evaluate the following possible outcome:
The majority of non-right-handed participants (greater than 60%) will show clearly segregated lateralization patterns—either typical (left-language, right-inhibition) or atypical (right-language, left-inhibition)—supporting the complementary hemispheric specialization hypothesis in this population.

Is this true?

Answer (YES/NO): NO